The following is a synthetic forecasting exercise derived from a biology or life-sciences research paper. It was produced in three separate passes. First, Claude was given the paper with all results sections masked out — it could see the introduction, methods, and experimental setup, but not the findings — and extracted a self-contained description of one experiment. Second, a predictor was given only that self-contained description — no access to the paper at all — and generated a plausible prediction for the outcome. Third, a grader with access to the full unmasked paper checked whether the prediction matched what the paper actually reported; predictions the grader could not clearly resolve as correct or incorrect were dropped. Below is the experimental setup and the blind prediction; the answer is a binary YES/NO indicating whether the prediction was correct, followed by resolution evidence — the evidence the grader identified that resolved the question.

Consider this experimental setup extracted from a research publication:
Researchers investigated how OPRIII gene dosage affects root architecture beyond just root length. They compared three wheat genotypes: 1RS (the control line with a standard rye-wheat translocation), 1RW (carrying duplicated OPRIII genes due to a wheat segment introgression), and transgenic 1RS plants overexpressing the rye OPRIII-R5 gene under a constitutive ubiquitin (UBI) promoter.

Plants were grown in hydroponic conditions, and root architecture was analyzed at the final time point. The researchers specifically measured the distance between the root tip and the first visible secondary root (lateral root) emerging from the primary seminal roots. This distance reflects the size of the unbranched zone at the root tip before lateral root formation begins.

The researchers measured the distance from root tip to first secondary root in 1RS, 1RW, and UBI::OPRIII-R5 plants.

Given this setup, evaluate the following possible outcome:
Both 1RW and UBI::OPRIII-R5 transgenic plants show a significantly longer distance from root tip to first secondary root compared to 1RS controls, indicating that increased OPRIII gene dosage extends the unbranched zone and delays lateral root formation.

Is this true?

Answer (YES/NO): NO